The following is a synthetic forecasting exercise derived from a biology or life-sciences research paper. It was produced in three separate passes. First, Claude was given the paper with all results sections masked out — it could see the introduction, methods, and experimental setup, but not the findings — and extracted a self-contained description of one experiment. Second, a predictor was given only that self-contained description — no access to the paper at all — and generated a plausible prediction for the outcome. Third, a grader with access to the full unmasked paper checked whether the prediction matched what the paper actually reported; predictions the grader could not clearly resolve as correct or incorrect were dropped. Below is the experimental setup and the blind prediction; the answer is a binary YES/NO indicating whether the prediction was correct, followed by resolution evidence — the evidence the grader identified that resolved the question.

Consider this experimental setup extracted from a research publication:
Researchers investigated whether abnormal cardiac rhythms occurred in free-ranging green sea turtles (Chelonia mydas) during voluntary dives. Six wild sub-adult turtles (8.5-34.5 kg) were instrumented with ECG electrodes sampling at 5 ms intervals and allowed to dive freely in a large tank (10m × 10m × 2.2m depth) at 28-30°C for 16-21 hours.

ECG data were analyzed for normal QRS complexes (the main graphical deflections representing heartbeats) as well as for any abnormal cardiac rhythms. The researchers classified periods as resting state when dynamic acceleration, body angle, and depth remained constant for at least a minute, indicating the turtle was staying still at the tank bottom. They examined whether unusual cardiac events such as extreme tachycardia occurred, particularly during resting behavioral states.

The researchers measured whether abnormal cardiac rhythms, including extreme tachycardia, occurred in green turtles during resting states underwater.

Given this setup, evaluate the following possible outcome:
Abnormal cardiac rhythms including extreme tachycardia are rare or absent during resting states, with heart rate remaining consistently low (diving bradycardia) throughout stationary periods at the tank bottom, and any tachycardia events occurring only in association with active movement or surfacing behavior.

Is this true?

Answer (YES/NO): NO